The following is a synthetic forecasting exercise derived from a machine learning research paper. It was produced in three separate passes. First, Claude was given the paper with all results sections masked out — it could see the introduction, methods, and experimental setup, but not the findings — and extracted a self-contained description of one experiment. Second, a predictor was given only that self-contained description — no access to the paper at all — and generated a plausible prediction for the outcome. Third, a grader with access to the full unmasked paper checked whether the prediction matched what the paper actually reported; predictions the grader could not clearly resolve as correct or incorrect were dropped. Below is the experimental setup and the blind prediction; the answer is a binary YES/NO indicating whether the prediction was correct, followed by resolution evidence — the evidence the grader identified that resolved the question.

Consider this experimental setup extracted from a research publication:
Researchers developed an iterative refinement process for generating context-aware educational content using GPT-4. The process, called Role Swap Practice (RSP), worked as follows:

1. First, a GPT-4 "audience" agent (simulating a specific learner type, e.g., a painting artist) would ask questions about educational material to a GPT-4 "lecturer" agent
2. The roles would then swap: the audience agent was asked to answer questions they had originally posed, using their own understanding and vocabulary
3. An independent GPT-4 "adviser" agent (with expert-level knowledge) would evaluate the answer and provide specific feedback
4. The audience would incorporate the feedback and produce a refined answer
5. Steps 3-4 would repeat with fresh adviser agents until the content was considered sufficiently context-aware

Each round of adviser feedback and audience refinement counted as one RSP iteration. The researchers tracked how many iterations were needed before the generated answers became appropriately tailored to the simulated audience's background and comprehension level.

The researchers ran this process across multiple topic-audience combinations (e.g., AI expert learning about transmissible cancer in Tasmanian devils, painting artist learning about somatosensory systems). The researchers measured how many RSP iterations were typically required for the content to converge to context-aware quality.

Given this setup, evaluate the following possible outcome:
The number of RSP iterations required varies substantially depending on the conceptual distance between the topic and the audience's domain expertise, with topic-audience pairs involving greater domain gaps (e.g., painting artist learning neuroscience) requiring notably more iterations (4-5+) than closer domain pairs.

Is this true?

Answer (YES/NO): NO